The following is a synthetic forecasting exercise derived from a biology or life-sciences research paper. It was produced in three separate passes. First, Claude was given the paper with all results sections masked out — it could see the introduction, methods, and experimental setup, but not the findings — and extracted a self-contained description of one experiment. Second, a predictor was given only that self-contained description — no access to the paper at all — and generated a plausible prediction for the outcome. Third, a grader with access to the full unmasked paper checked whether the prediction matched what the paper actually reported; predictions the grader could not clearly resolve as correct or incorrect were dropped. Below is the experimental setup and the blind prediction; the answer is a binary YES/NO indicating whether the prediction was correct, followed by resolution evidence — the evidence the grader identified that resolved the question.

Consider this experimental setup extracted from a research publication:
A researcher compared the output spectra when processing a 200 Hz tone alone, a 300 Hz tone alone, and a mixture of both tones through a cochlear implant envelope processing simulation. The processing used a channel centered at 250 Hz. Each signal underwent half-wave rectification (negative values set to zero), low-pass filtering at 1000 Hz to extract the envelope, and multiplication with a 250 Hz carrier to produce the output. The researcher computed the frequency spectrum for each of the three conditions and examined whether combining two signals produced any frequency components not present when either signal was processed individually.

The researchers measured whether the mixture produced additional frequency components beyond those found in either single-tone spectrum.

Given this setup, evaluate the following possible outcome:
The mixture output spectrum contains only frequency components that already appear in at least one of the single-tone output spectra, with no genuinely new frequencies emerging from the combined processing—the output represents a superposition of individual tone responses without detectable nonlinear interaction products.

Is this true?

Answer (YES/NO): NO